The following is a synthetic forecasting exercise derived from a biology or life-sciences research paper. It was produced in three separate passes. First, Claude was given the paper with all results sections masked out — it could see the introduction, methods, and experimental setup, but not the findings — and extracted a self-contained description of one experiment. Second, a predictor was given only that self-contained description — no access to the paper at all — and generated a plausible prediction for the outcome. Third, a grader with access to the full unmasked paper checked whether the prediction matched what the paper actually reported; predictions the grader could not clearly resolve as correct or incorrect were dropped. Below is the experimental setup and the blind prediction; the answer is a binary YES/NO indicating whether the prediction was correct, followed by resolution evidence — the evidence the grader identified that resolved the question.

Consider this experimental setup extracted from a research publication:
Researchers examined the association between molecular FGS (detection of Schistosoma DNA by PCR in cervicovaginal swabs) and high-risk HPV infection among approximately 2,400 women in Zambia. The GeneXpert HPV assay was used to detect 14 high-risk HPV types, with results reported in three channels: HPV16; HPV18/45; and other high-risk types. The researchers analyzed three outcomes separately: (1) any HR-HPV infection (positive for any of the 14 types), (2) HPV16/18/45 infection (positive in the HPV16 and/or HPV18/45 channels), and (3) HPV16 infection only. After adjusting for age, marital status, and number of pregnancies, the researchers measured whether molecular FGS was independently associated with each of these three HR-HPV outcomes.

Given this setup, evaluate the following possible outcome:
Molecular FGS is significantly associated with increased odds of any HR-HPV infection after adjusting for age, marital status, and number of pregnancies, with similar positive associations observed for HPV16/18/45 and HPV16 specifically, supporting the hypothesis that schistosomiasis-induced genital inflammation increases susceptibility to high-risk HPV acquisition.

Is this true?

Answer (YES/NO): NO